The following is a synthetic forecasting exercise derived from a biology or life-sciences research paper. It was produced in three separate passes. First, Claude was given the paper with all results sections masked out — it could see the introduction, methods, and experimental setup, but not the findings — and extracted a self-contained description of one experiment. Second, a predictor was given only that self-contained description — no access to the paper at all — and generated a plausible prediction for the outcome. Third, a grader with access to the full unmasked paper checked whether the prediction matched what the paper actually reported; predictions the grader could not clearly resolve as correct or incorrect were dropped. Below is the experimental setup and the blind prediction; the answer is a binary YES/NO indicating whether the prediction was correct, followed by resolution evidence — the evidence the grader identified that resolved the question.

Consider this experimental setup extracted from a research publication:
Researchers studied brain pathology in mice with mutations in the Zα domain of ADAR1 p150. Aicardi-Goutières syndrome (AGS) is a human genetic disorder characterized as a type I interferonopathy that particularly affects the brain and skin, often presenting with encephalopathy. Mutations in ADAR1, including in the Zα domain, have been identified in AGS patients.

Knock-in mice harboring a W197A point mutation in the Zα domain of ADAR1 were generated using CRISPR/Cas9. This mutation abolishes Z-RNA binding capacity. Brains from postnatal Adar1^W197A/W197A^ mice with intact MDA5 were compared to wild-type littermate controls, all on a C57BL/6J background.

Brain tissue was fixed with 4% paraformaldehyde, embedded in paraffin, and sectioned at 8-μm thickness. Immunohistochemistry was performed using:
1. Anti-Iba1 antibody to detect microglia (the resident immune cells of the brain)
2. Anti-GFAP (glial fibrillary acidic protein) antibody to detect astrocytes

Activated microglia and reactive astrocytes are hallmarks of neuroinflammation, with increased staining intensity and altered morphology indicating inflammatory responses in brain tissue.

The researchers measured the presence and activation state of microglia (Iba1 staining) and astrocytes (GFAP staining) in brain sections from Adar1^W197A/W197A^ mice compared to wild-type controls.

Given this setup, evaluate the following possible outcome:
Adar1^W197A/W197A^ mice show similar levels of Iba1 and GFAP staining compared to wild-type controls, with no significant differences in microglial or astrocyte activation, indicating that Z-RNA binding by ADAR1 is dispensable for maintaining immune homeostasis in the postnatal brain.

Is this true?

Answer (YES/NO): NO